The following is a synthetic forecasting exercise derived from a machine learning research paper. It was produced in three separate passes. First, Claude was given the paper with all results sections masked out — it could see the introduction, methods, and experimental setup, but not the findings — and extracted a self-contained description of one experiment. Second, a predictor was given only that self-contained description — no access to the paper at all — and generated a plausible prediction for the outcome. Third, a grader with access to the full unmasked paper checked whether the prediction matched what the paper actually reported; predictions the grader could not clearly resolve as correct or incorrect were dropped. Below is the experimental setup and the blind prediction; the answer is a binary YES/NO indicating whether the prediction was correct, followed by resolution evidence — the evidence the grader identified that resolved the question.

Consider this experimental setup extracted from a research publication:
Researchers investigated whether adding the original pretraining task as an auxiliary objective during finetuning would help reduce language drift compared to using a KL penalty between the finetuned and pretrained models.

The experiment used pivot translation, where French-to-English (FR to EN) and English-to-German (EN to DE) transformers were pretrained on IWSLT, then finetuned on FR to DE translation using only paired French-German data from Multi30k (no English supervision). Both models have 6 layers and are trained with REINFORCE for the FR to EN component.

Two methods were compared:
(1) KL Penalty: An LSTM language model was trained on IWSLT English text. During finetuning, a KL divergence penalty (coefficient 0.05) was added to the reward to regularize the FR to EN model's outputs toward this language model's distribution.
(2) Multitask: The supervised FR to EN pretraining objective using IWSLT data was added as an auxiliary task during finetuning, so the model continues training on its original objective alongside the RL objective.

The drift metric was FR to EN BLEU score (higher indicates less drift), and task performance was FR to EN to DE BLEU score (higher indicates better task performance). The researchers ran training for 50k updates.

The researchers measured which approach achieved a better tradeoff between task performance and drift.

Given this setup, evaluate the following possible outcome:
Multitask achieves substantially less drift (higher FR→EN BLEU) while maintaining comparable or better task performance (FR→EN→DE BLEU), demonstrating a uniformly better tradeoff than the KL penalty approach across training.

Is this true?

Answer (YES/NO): NO